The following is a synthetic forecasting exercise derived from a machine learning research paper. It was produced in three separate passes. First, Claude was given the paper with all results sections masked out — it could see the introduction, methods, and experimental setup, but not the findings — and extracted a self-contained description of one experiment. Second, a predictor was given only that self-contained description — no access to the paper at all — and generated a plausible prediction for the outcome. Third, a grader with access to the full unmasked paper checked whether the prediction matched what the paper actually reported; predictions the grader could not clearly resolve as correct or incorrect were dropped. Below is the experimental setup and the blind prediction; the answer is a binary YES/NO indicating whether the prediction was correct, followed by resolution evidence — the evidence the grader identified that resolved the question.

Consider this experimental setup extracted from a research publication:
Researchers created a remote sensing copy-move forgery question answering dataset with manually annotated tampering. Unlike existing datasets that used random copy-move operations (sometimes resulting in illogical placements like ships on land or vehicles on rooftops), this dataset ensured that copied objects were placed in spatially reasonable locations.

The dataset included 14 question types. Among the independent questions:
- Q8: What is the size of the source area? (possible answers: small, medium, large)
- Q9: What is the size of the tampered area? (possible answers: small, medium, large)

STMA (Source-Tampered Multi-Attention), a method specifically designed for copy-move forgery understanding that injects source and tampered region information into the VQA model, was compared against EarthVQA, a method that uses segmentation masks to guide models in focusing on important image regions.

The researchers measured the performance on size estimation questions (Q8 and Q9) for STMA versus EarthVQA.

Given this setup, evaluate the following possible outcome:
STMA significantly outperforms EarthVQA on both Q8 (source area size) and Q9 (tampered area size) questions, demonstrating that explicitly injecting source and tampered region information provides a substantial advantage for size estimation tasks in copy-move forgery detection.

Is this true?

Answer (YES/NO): NO